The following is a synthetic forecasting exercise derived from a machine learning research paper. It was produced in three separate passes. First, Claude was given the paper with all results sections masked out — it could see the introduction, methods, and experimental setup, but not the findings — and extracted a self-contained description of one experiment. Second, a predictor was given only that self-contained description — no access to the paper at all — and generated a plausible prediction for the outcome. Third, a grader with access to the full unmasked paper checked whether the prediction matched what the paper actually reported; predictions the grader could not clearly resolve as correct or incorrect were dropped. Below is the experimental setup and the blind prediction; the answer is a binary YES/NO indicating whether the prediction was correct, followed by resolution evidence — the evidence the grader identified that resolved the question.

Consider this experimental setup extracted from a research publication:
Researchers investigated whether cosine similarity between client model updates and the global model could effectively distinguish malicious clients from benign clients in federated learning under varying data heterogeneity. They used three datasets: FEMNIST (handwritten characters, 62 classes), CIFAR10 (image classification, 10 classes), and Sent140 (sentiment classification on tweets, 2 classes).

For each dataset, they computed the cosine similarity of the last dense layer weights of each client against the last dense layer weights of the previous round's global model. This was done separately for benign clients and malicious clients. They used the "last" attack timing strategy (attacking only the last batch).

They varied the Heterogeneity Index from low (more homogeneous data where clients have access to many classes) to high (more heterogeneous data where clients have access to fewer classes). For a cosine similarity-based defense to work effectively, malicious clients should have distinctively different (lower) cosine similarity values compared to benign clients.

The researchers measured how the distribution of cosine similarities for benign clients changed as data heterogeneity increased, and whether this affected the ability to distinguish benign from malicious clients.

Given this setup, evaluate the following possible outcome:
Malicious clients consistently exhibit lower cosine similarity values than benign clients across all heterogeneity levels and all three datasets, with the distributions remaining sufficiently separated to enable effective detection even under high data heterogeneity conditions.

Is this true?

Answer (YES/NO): NO